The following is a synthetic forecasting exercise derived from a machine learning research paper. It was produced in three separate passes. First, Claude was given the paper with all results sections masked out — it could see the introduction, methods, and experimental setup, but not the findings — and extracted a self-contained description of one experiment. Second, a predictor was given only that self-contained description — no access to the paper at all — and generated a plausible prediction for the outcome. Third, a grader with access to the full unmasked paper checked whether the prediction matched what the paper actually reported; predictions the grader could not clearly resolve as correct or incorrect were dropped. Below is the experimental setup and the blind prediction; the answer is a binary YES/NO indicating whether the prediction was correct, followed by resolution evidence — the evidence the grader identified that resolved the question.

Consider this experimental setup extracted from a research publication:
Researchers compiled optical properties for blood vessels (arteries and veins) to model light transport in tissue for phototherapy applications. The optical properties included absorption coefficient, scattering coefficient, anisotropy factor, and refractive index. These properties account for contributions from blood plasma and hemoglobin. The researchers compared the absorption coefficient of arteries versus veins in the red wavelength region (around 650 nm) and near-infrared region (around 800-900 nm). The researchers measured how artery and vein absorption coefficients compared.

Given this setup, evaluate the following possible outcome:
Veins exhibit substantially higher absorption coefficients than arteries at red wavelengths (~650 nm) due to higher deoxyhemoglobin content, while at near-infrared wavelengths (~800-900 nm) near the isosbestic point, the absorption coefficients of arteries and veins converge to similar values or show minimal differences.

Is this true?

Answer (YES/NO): NO